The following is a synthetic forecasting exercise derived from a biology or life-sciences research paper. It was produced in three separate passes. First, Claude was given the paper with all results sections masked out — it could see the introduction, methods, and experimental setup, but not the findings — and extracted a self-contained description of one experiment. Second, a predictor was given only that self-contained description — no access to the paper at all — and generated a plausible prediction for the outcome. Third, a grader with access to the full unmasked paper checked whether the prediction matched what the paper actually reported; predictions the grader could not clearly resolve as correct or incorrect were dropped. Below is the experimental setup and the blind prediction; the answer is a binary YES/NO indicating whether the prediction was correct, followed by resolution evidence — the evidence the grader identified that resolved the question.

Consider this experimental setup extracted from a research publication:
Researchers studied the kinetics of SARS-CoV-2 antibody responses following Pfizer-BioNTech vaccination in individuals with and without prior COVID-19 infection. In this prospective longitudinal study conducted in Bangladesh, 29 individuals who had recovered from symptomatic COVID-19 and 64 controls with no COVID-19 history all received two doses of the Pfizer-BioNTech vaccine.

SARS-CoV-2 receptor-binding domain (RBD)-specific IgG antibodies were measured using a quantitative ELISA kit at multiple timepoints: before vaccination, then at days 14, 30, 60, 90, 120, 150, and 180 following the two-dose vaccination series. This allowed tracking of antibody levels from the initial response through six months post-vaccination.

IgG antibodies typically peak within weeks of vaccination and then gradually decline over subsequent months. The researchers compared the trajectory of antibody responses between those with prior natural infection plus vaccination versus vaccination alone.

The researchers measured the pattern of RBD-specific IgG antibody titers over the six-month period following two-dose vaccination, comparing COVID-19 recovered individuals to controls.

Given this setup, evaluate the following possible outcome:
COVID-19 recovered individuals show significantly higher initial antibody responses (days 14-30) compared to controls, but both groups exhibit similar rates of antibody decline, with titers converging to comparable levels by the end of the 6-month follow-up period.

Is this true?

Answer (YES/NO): NO